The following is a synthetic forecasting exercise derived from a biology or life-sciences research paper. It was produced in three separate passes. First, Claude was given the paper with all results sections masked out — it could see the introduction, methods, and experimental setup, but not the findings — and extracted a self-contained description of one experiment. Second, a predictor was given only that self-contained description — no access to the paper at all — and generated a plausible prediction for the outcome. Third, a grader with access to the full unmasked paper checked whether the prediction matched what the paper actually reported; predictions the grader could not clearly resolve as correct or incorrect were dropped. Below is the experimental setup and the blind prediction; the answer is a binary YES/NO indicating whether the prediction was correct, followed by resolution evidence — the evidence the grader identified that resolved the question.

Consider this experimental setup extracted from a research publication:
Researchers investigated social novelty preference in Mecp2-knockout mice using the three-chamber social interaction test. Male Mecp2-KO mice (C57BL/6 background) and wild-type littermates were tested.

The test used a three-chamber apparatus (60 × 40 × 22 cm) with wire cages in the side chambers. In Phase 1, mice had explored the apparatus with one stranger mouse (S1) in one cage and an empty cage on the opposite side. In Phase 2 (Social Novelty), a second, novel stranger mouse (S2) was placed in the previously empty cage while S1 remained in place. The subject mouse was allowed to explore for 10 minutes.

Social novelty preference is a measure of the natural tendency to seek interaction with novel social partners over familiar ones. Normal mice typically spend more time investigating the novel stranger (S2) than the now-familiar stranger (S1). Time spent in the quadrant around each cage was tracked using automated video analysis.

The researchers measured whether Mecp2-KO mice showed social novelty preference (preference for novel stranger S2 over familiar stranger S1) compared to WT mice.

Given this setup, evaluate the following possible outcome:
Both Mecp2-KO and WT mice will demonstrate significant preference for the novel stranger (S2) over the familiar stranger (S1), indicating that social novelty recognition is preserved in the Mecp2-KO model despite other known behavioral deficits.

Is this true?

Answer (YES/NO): NO